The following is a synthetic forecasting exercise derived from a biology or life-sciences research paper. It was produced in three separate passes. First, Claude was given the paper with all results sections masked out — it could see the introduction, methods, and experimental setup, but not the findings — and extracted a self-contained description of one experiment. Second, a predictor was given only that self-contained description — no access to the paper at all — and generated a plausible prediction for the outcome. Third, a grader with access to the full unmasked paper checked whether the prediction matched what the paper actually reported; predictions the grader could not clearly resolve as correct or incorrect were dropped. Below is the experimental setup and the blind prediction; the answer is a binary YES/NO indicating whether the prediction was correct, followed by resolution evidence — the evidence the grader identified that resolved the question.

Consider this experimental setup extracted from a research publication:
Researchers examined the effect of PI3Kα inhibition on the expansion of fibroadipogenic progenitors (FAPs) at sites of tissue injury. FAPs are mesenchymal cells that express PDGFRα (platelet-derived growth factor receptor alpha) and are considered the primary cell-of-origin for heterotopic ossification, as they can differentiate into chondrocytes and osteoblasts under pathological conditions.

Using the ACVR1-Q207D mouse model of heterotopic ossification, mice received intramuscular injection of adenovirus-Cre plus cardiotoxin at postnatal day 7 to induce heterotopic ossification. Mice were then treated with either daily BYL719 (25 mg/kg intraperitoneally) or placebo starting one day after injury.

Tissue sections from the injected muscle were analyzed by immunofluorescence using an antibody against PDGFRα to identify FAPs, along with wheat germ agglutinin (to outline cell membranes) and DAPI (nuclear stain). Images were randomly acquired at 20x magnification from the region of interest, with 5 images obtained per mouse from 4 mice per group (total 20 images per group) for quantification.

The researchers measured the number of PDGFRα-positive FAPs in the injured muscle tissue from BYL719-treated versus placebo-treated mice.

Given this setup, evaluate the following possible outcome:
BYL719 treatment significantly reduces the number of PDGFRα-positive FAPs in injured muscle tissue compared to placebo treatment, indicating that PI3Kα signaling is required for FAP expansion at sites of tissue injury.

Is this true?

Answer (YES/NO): YES